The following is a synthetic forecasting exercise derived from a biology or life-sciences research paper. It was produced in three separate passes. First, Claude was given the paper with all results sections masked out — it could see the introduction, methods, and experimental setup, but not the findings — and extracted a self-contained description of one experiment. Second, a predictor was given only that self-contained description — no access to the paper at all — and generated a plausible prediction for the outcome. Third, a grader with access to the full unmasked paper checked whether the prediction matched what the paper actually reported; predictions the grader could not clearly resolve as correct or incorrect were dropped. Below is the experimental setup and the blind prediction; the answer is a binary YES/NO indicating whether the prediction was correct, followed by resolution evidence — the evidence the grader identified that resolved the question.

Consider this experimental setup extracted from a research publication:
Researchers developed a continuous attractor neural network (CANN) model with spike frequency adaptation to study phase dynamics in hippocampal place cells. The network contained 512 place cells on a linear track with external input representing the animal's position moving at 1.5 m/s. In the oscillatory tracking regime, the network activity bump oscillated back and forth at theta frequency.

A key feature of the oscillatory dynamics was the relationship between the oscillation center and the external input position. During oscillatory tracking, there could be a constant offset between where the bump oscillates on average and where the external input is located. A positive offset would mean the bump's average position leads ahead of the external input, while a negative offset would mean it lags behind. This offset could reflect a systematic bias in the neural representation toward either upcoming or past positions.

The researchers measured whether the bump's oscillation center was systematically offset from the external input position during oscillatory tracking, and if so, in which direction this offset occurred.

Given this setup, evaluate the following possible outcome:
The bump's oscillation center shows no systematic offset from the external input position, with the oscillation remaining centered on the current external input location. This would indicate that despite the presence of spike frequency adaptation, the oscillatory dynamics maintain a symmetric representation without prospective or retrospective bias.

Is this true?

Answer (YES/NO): NO